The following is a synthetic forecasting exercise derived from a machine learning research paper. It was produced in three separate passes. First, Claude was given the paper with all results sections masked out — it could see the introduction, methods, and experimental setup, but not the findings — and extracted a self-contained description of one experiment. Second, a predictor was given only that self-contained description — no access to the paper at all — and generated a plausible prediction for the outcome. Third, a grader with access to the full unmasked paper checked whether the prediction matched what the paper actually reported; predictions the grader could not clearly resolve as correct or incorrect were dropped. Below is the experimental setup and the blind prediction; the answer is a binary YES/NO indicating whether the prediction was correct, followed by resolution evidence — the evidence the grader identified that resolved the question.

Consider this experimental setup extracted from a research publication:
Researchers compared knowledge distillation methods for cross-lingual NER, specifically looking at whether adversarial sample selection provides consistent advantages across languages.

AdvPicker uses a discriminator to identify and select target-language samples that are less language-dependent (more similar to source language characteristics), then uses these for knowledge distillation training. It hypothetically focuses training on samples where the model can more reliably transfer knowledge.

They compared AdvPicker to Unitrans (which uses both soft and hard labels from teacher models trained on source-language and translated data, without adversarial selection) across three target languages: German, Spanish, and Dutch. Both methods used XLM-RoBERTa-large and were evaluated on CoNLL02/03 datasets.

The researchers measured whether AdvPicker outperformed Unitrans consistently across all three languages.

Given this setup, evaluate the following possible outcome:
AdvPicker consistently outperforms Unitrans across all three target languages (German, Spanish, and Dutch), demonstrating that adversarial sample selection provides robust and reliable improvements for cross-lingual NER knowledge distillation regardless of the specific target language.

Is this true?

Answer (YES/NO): NO